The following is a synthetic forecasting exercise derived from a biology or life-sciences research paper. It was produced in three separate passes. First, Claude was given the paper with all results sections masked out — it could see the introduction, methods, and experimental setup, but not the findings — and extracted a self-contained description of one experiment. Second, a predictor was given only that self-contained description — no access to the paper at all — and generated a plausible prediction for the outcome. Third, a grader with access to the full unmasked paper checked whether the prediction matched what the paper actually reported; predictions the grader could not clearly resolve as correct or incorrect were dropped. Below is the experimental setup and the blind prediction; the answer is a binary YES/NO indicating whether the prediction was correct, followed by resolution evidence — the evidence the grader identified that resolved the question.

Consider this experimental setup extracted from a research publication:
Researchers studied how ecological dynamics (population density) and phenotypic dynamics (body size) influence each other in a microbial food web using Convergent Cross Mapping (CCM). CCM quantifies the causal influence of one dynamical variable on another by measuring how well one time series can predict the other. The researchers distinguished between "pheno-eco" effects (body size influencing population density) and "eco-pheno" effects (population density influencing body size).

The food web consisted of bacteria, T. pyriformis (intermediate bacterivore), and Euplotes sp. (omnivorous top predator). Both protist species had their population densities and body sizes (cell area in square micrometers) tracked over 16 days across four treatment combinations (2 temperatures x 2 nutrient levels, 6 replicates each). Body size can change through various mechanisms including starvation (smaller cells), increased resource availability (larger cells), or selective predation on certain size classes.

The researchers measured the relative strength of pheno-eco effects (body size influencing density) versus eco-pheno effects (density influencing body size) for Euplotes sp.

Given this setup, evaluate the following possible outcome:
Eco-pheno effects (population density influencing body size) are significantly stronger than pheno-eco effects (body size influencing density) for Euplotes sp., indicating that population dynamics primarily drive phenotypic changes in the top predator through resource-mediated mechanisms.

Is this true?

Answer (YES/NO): NO